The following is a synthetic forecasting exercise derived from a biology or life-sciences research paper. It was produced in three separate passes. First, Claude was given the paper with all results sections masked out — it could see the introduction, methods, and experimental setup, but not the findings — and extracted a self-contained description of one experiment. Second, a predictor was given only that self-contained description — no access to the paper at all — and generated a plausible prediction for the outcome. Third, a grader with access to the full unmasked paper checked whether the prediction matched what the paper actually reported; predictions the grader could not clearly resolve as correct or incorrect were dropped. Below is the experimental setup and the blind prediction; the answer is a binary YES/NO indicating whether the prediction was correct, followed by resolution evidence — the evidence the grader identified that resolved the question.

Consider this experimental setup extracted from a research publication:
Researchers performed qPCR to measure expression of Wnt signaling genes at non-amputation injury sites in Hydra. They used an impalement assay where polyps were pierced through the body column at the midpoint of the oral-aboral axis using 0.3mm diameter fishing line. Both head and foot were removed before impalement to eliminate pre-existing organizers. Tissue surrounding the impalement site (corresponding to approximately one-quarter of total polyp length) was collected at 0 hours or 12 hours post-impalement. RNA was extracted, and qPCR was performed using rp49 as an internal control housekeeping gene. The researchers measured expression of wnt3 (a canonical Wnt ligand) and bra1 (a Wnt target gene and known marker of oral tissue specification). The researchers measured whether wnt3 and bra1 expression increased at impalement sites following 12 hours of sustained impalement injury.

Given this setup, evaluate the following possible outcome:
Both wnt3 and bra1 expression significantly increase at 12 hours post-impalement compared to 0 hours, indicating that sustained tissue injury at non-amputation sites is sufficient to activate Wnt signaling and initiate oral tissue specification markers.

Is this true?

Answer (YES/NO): YES